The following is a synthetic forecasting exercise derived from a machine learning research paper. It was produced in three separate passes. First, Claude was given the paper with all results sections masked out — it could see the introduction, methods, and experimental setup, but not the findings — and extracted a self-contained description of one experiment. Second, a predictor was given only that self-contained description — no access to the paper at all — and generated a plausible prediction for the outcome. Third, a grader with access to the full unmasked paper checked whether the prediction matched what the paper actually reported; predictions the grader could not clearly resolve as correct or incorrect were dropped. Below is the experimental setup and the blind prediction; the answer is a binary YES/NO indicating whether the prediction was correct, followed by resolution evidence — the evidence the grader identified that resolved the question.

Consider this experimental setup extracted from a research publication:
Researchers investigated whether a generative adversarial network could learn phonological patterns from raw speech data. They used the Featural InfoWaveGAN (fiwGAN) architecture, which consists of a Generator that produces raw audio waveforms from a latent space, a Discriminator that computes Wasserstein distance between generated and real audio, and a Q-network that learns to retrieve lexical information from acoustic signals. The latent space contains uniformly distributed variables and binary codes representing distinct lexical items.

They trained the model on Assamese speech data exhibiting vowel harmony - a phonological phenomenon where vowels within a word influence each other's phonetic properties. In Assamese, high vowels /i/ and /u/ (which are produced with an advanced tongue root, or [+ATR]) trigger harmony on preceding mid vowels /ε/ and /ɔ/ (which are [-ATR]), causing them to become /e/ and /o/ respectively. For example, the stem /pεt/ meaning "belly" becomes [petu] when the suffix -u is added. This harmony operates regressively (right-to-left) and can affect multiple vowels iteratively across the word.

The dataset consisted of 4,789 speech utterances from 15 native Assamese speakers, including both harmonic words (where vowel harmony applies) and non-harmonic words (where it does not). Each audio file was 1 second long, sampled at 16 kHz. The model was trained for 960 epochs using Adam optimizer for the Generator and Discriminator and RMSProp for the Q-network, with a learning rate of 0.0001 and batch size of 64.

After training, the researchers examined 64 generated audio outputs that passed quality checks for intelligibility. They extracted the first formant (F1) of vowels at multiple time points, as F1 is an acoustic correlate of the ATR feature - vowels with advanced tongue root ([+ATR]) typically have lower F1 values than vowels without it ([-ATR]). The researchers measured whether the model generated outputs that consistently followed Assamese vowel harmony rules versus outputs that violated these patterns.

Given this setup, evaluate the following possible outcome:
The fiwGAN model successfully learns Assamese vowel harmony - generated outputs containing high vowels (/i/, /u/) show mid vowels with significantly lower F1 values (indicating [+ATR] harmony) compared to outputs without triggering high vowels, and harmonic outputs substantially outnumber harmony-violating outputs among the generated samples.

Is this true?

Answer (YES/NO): NO